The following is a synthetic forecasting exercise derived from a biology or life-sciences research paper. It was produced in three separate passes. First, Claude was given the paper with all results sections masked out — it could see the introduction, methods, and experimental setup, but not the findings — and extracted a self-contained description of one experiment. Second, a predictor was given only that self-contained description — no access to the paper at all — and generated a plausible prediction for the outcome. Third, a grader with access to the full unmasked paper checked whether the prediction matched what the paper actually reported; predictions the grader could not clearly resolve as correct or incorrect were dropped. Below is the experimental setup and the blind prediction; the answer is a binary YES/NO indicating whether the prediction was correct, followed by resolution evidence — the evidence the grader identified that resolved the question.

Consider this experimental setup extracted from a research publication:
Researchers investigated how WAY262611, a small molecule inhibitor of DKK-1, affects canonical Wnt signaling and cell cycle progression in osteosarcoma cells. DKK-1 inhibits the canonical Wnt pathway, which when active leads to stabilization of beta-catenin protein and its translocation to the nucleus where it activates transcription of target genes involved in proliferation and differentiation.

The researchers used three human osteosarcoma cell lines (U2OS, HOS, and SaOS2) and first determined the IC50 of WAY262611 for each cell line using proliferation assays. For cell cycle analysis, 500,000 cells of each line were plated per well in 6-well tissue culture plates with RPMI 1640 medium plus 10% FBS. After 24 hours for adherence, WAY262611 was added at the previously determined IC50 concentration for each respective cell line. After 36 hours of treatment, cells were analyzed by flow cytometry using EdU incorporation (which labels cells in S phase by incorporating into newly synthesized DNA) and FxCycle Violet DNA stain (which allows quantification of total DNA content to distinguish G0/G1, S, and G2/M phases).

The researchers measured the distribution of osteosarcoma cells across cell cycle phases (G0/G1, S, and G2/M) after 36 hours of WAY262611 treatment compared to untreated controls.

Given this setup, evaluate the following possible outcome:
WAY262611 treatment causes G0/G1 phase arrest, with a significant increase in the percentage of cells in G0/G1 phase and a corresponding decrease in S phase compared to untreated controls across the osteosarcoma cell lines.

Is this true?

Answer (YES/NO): NO